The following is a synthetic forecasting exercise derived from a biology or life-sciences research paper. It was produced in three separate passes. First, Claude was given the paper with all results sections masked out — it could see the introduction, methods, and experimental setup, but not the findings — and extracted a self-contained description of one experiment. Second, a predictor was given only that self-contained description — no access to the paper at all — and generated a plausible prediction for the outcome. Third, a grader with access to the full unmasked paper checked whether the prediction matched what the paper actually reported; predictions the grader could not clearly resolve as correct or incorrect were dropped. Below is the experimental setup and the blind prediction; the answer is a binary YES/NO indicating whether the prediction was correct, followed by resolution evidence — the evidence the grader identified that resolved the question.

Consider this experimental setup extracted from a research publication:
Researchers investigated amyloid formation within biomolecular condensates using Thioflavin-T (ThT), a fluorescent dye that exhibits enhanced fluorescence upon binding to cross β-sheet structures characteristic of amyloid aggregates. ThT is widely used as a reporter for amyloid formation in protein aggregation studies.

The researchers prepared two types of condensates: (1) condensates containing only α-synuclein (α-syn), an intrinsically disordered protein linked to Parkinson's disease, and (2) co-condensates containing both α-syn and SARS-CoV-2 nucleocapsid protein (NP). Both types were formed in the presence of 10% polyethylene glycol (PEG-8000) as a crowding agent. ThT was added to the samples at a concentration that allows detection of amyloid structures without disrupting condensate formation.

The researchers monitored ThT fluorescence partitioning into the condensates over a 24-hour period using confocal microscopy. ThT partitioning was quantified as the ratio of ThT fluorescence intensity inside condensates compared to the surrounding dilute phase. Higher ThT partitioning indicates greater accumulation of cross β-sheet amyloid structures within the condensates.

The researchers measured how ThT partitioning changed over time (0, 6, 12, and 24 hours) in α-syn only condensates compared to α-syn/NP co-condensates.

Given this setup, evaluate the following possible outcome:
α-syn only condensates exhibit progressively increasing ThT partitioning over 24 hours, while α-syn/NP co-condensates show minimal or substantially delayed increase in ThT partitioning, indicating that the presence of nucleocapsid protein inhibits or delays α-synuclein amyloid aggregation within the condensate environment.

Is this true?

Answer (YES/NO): NO